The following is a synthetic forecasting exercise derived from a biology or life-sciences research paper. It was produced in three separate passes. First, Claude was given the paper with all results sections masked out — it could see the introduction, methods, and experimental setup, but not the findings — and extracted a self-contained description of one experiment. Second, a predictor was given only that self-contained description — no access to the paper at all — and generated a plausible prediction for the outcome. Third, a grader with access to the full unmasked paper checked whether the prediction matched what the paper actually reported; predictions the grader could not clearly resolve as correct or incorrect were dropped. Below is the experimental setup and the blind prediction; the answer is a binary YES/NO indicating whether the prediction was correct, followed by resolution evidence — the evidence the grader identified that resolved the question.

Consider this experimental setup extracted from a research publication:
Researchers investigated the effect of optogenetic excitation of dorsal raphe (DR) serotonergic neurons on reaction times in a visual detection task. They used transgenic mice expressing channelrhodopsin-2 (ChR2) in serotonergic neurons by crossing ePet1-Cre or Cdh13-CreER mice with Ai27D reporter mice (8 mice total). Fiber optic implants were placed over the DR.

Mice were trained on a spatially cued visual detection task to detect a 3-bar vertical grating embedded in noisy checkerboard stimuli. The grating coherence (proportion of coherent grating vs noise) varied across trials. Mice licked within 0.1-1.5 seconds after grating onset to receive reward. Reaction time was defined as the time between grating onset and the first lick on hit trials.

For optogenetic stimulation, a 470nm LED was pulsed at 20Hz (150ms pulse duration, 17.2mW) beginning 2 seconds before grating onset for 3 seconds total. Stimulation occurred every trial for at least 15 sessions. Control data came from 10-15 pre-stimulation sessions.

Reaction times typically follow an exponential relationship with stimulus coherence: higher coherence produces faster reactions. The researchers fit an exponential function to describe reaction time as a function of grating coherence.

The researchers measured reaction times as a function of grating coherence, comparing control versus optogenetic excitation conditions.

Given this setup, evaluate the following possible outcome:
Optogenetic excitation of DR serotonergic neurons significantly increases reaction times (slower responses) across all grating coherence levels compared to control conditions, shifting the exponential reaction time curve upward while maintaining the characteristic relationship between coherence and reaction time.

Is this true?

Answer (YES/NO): NO